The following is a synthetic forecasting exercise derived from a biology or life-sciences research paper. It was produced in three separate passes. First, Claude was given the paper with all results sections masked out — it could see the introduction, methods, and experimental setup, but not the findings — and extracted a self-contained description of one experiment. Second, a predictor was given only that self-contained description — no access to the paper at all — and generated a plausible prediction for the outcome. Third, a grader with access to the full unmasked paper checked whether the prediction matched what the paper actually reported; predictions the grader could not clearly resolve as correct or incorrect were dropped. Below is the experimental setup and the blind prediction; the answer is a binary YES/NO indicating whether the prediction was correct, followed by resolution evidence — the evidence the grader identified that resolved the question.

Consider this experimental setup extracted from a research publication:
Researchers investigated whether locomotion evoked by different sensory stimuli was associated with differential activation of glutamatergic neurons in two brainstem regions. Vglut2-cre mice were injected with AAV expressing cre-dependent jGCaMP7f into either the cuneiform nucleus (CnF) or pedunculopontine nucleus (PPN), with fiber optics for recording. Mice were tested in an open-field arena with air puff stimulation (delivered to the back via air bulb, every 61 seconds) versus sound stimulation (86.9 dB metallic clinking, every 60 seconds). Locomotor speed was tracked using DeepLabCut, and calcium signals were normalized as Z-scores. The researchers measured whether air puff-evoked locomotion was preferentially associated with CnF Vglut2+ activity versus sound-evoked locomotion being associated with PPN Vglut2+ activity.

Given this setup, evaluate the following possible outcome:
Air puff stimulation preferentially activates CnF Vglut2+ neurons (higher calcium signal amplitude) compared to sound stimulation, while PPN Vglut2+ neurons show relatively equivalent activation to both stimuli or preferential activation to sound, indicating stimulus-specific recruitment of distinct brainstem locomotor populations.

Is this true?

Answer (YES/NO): YES